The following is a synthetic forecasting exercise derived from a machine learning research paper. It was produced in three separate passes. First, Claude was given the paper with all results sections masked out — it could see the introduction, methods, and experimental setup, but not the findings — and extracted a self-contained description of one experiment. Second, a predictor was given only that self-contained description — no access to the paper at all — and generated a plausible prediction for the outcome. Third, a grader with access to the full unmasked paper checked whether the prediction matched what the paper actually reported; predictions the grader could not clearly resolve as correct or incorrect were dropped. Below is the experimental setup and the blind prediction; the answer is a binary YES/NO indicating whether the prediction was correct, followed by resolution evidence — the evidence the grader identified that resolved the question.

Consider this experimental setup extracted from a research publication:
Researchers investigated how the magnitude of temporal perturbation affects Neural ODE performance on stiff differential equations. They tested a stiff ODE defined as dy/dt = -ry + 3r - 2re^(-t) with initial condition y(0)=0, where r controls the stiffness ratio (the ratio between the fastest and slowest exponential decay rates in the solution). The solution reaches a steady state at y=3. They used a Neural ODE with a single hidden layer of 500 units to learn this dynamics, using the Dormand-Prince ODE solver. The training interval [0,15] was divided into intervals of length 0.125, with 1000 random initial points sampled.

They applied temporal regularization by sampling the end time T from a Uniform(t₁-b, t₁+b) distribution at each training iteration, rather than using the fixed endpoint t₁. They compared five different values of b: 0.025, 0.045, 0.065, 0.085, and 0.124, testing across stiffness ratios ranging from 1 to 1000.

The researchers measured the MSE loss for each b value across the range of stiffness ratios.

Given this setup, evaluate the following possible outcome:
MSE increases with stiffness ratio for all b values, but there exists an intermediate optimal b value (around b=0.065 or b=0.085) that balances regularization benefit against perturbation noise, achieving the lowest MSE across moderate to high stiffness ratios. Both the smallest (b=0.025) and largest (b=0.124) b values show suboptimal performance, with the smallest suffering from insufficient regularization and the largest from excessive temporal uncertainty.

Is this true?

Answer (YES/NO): NO